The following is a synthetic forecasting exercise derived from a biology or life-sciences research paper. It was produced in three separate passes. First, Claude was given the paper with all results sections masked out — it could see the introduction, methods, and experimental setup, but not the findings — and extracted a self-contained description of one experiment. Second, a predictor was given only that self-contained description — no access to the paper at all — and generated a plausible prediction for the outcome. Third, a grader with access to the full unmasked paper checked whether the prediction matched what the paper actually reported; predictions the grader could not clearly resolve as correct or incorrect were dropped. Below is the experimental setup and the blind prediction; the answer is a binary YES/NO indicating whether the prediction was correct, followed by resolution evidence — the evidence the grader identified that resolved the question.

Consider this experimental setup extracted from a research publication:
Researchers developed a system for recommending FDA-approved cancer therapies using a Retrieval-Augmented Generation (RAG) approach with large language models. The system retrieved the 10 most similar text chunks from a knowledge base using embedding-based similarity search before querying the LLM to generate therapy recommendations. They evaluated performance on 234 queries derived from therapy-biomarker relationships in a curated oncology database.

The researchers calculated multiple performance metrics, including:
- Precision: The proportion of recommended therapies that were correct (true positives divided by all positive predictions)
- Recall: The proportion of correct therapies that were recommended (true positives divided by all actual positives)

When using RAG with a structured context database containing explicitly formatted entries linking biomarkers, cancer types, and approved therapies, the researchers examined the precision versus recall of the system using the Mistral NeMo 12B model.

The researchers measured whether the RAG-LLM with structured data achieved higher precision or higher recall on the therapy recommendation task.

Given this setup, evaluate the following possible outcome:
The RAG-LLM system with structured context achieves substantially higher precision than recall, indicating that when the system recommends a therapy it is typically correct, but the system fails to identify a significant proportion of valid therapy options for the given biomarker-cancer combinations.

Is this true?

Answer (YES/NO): NO